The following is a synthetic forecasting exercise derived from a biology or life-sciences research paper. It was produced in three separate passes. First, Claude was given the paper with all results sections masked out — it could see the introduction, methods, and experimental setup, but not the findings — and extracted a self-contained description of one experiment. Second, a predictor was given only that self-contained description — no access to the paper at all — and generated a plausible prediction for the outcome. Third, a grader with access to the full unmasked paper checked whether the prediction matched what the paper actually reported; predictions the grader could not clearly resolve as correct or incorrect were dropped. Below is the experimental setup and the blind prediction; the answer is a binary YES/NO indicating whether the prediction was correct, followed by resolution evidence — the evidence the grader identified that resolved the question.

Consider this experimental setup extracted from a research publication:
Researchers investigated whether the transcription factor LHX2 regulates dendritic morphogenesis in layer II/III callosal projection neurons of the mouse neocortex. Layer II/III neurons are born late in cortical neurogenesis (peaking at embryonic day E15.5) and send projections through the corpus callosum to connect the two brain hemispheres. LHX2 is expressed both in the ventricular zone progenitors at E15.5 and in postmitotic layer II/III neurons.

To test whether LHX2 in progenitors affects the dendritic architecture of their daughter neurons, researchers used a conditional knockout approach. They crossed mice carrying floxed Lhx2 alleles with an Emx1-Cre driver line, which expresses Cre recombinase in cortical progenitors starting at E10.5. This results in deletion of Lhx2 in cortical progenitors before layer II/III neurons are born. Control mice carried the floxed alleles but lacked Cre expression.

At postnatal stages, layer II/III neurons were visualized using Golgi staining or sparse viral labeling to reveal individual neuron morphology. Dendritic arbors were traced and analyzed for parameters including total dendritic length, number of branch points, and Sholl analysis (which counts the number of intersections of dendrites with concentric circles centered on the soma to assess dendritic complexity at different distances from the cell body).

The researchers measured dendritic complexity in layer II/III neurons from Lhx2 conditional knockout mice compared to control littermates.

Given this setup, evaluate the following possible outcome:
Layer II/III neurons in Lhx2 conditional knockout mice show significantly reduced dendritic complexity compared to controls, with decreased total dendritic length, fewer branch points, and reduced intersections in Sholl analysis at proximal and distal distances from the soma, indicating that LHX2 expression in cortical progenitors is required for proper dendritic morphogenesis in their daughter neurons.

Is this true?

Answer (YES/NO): YES